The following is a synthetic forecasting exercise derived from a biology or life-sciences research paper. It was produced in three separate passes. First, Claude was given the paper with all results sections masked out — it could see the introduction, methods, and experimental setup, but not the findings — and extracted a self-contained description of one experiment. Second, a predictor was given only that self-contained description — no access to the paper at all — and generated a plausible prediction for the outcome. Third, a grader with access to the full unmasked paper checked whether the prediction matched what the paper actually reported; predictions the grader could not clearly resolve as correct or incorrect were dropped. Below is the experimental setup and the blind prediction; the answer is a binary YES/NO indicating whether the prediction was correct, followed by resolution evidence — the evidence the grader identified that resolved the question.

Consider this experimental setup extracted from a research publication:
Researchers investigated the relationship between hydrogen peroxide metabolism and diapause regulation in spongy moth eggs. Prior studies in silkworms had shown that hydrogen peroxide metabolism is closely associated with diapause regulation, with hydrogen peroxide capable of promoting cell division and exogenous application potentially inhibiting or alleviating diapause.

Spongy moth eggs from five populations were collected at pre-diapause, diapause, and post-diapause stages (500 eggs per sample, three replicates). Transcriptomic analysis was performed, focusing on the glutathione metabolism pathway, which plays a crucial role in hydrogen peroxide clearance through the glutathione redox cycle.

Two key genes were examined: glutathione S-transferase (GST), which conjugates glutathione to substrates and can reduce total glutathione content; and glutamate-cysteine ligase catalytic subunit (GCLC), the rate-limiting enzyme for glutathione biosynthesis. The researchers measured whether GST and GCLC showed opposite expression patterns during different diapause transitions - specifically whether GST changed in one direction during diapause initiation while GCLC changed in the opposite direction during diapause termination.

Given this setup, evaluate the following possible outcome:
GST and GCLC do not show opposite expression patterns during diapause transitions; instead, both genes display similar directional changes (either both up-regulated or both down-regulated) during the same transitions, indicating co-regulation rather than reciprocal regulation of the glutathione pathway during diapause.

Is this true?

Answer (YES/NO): NO